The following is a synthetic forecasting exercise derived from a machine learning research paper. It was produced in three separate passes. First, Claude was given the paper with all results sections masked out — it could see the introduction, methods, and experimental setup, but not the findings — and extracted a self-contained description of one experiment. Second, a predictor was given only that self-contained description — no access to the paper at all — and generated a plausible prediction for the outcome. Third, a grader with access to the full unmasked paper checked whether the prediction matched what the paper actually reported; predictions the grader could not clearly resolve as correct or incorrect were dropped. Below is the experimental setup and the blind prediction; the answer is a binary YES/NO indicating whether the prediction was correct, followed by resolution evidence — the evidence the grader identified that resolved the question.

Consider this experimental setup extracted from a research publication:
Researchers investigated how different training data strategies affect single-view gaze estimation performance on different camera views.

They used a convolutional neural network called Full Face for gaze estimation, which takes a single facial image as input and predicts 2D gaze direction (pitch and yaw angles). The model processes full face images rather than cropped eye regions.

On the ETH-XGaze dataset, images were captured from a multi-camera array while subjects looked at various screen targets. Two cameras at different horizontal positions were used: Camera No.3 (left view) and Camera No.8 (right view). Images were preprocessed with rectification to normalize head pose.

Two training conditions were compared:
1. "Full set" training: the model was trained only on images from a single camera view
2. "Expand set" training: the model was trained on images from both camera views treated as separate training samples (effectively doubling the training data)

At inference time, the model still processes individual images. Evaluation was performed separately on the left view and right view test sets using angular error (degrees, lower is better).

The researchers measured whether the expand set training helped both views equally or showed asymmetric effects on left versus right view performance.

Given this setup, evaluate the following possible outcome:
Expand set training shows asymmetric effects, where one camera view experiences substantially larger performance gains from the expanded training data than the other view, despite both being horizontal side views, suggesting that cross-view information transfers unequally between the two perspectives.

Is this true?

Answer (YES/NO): NO